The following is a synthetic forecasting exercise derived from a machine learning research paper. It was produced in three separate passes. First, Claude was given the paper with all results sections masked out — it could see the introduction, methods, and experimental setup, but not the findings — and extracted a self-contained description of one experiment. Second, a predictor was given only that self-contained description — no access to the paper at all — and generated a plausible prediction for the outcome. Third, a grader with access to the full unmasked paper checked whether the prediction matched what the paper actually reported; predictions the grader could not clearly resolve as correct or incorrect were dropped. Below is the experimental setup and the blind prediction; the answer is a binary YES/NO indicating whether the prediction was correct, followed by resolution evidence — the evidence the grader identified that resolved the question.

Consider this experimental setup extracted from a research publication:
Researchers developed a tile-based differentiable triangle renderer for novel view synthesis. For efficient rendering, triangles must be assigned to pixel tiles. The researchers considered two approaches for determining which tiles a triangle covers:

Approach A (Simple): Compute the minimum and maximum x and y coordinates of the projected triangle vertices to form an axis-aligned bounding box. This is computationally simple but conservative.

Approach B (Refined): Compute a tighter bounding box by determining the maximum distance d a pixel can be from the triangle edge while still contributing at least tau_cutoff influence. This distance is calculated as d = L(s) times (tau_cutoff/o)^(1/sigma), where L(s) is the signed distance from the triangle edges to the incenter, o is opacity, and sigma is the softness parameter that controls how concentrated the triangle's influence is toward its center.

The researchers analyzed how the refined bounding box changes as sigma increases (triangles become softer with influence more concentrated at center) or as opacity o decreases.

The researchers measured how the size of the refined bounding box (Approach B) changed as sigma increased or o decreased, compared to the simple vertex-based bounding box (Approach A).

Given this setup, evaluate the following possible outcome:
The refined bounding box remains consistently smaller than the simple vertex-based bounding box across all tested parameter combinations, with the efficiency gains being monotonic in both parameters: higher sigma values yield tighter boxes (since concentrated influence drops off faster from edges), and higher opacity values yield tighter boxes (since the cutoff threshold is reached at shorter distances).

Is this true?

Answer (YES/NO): NO